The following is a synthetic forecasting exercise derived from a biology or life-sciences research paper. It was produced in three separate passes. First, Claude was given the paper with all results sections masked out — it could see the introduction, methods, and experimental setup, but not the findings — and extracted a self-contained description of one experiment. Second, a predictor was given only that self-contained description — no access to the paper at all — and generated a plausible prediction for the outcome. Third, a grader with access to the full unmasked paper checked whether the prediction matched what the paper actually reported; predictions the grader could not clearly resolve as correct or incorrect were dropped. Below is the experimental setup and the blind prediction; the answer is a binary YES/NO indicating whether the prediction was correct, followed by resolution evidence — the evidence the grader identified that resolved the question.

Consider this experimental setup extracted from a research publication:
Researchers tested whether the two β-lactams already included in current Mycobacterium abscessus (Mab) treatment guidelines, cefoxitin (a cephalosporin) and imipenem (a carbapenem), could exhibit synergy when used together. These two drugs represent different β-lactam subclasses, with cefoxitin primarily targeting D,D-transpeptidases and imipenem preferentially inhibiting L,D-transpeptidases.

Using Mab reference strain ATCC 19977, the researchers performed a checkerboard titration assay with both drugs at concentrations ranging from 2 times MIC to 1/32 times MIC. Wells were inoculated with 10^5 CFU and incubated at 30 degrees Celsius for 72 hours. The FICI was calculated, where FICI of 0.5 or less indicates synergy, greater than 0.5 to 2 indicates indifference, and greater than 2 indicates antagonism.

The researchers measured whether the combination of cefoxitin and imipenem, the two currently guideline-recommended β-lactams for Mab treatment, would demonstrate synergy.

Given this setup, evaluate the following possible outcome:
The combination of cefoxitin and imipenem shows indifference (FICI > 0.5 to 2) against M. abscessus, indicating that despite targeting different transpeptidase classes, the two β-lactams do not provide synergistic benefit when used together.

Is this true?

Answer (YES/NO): NO